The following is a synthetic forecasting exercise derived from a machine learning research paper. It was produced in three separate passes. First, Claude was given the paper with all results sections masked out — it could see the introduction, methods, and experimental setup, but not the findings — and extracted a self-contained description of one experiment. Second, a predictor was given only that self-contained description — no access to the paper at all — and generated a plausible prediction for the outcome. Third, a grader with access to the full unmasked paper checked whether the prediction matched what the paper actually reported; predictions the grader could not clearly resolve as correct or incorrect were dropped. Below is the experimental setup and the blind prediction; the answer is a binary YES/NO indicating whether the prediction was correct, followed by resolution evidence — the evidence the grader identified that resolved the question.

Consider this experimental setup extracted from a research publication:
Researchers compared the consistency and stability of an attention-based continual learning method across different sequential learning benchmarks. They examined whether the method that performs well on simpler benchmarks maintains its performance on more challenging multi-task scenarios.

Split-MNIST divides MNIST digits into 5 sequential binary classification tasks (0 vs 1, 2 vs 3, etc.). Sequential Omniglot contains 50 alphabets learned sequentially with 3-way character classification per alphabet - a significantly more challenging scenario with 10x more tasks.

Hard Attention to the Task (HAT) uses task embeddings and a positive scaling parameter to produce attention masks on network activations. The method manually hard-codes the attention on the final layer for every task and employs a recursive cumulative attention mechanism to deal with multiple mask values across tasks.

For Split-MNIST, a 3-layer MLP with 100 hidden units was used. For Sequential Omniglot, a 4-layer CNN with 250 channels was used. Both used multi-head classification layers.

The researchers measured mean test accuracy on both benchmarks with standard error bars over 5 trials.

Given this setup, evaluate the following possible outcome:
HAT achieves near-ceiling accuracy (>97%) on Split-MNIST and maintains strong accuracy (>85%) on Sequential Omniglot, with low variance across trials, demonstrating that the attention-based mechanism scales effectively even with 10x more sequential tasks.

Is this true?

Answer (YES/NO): NO